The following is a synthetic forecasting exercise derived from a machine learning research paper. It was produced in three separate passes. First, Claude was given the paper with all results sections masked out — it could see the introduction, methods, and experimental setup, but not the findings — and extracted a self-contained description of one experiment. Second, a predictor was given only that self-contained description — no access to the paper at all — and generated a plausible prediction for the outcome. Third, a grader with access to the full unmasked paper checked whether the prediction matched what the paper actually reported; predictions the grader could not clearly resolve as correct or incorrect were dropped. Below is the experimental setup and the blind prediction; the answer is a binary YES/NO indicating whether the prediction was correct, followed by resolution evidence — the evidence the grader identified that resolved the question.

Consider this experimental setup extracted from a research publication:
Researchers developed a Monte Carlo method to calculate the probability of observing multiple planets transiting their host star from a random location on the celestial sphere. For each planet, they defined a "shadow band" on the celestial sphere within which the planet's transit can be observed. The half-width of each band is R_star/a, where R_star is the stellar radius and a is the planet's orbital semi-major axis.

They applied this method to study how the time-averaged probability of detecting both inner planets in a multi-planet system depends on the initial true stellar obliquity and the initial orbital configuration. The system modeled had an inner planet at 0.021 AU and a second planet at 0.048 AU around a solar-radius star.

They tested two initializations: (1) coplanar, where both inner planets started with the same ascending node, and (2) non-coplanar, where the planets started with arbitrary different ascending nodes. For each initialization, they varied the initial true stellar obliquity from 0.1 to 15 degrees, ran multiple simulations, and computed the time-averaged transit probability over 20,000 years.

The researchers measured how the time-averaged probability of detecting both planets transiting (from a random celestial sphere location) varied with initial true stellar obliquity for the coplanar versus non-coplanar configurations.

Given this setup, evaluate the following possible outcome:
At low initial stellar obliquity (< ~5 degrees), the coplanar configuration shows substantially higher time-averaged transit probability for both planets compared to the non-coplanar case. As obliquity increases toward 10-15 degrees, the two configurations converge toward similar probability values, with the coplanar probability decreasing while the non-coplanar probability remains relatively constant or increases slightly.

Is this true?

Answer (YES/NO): NO